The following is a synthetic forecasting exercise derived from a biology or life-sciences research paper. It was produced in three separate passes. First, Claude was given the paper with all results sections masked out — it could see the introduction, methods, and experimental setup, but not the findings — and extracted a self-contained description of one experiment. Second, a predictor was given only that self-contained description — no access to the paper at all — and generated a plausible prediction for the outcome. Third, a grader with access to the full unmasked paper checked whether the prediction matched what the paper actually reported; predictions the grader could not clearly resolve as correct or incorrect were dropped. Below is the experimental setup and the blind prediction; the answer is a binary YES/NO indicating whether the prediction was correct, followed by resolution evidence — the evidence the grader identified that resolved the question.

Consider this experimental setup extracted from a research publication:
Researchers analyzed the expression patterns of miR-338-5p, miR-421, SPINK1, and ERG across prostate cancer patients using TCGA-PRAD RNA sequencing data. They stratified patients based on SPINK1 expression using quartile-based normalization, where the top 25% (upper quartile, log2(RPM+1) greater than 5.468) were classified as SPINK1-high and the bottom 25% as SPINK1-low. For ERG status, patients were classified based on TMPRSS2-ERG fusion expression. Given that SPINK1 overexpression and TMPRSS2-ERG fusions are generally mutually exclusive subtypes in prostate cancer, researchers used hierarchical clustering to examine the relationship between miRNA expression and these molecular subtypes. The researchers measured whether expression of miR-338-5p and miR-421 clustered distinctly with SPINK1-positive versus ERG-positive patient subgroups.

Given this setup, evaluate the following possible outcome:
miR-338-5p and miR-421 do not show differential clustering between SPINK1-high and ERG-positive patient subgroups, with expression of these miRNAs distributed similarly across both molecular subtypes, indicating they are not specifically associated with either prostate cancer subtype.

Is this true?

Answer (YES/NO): NO